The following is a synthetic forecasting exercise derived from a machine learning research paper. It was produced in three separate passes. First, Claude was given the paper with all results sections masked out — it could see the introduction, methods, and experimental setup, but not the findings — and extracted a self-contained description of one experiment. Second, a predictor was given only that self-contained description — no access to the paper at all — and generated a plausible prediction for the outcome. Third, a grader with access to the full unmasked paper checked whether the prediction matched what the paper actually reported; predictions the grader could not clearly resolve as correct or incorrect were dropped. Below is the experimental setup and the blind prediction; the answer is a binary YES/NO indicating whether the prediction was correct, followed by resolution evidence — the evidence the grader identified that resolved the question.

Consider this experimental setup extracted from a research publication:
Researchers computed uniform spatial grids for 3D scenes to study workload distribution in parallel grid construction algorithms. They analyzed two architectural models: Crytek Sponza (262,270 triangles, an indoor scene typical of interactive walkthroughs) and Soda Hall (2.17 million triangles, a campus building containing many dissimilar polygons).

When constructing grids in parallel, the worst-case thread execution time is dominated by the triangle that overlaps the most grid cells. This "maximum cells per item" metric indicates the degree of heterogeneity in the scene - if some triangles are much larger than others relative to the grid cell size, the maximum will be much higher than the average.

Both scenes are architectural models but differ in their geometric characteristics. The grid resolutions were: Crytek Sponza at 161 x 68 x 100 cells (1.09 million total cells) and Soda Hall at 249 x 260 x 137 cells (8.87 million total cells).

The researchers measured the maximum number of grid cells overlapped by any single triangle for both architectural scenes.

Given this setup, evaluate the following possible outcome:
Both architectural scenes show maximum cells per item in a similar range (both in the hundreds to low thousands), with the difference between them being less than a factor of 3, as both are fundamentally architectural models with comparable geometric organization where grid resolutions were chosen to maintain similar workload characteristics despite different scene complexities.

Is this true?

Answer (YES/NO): NO